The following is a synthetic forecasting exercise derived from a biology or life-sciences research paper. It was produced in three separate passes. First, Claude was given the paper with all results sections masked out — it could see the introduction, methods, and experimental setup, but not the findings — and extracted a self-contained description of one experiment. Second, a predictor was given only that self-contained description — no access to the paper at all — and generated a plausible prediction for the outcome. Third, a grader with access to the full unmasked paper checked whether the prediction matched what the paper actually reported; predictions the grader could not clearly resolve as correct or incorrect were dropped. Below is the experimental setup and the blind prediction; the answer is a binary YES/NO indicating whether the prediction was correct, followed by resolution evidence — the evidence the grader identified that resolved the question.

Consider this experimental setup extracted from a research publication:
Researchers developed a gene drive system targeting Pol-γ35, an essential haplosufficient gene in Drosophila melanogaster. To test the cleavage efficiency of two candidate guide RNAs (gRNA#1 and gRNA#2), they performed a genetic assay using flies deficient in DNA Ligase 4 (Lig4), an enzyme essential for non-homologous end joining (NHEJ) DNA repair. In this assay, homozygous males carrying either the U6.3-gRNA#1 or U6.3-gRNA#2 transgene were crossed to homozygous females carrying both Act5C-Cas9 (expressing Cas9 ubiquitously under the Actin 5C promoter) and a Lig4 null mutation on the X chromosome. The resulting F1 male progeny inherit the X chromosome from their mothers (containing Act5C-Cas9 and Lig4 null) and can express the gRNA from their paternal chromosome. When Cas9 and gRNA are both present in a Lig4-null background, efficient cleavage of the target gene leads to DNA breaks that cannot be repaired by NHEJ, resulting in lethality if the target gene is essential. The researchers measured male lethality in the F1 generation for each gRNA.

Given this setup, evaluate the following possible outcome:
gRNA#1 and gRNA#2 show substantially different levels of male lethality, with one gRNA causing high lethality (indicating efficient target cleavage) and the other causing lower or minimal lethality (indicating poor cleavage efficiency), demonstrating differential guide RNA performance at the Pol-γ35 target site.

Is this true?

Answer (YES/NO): NO